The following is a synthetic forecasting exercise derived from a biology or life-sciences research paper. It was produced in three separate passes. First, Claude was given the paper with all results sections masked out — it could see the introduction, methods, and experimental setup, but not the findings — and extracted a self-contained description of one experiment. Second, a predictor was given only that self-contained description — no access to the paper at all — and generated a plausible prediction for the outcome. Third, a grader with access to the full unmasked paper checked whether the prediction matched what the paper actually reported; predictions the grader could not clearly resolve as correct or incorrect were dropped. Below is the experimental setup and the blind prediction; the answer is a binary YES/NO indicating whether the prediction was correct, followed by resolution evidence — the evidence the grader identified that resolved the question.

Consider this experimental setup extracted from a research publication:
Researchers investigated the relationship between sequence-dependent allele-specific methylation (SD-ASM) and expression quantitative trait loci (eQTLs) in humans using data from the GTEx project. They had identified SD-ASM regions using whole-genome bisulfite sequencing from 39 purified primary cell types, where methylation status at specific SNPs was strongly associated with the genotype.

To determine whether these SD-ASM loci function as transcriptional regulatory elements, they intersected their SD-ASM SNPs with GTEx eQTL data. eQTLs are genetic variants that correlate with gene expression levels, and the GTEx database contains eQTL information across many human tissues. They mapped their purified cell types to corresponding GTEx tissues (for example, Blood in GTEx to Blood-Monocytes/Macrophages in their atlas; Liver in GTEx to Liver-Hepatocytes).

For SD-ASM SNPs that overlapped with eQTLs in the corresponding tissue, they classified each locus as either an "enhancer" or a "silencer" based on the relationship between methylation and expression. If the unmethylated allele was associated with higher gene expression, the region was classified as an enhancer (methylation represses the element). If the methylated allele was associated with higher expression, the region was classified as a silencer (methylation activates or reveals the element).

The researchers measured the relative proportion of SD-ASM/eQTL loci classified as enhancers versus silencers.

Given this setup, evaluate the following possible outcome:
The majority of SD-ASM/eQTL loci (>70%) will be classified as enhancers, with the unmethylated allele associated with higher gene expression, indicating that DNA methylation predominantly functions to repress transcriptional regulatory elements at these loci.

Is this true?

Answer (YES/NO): NO